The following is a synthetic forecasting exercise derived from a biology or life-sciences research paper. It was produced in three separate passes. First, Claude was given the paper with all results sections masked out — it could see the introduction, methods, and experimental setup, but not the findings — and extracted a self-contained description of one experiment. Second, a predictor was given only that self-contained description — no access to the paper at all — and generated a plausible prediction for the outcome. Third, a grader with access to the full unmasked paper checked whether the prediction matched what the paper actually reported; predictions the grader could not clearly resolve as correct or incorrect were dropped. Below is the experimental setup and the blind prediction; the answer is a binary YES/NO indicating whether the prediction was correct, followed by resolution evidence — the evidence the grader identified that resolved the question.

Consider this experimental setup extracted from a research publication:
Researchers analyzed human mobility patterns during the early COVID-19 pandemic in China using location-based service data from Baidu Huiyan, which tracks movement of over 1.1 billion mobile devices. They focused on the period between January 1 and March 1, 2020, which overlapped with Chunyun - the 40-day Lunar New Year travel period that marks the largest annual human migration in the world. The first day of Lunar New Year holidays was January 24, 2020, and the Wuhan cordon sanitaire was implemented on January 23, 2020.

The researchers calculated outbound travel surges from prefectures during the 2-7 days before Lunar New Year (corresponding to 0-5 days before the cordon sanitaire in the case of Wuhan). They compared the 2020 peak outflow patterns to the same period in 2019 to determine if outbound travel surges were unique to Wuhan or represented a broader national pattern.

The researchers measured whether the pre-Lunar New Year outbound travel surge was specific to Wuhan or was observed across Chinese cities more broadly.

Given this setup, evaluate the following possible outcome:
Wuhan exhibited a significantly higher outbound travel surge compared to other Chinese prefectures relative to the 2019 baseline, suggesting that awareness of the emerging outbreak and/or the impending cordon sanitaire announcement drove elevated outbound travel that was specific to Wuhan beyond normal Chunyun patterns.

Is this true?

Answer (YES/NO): NO